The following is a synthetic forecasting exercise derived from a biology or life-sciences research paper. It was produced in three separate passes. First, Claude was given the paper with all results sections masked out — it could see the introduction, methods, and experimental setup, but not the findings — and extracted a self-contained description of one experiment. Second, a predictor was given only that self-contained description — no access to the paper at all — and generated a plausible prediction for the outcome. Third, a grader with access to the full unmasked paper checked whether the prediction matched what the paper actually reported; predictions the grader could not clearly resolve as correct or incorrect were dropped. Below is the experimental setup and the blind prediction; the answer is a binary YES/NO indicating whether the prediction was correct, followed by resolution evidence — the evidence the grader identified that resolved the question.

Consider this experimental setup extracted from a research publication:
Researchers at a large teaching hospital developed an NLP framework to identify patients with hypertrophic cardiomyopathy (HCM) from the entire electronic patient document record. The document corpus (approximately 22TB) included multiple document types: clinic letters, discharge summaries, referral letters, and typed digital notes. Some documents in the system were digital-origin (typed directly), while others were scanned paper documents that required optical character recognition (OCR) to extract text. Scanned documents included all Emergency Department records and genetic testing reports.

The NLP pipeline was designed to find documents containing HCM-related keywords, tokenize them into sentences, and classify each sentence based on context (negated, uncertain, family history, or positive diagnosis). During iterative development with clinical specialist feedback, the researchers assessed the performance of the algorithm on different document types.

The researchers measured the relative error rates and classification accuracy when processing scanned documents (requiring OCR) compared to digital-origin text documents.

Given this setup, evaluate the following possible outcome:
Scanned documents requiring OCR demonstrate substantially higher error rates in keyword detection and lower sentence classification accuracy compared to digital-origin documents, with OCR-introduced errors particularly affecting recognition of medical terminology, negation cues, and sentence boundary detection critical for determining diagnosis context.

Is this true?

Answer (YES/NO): NO